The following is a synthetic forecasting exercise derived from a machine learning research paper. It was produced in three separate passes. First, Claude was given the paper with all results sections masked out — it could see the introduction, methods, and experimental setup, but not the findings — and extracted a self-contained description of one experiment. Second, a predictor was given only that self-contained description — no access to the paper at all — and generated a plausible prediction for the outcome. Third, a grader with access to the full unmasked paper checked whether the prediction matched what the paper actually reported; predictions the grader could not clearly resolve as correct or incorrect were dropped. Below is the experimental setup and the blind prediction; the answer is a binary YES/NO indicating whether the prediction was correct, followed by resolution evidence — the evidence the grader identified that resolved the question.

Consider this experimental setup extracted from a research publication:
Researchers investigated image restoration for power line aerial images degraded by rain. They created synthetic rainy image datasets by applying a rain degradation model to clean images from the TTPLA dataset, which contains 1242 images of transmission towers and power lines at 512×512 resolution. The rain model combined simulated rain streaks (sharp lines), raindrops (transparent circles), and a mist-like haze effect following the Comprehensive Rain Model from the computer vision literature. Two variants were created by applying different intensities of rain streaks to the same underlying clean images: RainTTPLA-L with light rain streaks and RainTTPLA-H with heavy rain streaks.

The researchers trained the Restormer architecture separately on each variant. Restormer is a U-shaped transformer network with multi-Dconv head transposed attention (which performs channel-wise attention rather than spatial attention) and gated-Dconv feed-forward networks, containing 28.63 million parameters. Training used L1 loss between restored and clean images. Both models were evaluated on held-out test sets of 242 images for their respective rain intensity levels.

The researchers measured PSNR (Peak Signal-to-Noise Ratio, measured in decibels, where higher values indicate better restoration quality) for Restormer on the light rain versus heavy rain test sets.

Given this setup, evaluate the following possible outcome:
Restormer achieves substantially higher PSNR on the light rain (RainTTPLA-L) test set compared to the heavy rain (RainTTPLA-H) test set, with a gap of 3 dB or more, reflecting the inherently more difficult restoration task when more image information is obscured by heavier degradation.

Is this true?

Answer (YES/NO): NO